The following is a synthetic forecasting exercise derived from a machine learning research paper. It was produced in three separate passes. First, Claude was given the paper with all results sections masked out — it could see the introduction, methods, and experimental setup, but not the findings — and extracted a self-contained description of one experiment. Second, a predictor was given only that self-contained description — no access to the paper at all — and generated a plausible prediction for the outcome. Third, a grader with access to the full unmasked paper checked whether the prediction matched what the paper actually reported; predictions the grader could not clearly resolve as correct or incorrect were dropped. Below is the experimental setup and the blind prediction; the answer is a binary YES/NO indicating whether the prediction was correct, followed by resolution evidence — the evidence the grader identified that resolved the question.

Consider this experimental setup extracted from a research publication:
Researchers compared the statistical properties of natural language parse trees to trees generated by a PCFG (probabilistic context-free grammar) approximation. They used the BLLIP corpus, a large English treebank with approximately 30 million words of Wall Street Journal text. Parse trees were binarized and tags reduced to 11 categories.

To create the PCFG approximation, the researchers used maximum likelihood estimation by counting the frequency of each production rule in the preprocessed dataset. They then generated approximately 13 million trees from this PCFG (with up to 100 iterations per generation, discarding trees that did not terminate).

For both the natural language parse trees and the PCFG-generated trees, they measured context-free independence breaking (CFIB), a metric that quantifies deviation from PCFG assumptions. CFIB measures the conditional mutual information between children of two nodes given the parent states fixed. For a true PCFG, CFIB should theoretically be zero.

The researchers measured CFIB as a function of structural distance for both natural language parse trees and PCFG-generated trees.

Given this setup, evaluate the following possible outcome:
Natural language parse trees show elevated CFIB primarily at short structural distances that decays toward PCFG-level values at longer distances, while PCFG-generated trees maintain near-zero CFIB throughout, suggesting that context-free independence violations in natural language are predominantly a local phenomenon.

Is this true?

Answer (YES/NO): NO